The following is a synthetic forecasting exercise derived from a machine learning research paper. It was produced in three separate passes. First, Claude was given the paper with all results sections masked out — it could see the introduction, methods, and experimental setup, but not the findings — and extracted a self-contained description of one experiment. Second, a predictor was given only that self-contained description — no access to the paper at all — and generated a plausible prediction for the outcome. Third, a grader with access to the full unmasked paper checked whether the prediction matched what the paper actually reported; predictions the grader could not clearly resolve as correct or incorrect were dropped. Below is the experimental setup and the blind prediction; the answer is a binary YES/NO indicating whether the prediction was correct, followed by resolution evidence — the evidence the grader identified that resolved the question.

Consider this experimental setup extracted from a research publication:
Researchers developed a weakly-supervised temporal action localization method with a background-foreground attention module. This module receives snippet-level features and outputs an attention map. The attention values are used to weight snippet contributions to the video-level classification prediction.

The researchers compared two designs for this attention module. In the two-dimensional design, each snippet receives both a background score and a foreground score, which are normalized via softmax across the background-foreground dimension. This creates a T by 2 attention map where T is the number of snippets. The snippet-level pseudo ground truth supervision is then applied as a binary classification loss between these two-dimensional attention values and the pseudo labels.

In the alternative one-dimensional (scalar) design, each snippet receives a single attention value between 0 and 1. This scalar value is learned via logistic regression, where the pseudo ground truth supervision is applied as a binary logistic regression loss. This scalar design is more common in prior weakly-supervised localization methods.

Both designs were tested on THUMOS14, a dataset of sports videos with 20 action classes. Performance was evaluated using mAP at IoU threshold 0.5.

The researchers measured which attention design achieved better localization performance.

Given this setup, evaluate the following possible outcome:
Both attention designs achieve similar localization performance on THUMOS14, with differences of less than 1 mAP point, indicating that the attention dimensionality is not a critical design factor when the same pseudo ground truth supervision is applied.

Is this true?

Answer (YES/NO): NO